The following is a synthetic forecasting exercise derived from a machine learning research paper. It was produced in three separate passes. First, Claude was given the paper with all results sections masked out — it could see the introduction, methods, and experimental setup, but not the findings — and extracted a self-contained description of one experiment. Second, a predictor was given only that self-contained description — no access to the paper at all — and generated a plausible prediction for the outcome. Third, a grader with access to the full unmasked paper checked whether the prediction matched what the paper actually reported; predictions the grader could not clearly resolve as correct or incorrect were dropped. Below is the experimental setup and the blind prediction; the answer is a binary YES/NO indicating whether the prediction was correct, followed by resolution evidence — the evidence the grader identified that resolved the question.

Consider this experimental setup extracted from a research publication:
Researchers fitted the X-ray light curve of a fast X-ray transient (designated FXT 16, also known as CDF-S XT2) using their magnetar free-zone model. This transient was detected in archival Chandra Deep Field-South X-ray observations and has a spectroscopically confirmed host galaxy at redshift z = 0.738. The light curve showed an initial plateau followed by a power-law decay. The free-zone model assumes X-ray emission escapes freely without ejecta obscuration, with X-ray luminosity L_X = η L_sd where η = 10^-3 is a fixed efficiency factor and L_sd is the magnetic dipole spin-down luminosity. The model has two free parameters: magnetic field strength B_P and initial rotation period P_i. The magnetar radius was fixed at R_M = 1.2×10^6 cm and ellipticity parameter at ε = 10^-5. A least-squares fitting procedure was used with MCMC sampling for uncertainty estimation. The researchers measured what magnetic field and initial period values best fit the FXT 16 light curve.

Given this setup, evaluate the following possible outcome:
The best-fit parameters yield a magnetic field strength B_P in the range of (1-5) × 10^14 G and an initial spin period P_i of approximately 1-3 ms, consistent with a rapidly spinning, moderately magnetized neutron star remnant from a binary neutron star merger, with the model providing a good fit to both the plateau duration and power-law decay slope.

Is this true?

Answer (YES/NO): NO